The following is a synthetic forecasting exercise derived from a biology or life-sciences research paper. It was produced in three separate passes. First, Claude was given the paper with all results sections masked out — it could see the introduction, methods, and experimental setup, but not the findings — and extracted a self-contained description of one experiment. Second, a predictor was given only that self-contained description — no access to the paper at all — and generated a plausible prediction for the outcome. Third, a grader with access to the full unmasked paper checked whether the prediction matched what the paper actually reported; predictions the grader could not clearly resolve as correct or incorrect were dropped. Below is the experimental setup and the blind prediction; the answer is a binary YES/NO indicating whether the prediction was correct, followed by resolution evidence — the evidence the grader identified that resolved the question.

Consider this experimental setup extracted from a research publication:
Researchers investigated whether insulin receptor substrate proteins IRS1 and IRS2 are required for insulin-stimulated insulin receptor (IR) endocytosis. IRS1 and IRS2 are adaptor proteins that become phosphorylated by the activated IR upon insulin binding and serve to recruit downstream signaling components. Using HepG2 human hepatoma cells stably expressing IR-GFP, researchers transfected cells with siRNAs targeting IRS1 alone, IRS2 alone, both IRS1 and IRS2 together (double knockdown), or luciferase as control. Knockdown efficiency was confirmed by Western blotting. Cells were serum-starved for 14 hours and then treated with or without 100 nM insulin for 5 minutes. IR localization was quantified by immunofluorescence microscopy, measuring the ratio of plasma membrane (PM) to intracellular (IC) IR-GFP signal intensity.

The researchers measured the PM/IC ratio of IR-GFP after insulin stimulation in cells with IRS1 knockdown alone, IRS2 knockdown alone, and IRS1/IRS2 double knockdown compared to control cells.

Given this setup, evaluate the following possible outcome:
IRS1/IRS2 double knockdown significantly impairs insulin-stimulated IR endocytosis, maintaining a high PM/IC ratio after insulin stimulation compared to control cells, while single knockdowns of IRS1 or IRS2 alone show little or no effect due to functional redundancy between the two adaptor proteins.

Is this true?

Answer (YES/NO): YES